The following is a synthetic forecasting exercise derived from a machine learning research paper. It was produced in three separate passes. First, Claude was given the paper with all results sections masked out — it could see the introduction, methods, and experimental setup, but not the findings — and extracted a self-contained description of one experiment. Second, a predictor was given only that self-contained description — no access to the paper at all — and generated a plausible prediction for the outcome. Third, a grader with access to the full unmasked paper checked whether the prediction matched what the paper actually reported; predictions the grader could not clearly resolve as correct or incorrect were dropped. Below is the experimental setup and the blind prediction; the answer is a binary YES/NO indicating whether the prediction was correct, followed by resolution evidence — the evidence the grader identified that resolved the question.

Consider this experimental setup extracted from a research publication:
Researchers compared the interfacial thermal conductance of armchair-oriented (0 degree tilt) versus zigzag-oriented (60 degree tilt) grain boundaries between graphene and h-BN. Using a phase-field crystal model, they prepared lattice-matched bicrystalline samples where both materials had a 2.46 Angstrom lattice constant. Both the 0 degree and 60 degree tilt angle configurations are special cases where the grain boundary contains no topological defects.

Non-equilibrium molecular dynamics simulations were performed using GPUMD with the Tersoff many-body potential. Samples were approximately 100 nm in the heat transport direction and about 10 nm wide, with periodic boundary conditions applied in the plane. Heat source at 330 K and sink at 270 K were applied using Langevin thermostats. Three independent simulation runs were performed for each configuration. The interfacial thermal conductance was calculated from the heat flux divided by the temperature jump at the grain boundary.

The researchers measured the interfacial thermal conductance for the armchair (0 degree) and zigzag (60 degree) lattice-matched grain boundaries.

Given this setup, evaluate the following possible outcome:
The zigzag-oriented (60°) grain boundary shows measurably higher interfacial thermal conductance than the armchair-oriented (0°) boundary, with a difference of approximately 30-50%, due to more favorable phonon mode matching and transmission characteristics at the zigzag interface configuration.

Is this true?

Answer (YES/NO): NO